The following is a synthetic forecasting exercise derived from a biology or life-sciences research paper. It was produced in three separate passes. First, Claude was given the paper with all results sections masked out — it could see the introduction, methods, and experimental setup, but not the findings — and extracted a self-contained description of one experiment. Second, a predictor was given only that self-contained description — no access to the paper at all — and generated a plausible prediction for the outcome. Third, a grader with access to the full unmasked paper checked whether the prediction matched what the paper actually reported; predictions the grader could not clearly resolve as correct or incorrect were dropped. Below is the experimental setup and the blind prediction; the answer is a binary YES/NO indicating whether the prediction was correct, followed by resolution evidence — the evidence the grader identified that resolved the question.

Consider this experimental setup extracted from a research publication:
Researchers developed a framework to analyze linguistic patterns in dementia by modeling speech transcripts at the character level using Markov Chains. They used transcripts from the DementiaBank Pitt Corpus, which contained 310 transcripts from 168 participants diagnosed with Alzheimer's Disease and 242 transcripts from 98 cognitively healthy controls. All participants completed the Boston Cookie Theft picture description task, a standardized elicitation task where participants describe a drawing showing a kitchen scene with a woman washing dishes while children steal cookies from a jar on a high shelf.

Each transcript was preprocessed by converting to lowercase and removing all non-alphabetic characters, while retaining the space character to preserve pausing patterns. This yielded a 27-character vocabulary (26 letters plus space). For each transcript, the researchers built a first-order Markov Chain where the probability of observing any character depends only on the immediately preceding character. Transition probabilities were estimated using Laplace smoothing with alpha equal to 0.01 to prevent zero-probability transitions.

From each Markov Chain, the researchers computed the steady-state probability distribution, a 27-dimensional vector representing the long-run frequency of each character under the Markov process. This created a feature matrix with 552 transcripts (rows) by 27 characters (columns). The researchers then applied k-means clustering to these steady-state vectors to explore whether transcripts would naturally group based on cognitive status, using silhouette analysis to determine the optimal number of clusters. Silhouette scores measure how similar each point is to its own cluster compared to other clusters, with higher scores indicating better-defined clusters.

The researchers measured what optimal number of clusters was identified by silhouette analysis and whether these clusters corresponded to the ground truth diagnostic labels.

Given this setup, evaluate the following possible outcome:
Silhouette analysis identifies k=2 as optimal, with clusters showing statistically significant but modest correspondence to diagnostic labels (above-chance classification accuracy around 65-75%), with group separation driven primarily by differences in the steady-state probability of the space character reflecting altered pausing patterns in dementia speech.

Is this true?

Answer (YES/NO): NO